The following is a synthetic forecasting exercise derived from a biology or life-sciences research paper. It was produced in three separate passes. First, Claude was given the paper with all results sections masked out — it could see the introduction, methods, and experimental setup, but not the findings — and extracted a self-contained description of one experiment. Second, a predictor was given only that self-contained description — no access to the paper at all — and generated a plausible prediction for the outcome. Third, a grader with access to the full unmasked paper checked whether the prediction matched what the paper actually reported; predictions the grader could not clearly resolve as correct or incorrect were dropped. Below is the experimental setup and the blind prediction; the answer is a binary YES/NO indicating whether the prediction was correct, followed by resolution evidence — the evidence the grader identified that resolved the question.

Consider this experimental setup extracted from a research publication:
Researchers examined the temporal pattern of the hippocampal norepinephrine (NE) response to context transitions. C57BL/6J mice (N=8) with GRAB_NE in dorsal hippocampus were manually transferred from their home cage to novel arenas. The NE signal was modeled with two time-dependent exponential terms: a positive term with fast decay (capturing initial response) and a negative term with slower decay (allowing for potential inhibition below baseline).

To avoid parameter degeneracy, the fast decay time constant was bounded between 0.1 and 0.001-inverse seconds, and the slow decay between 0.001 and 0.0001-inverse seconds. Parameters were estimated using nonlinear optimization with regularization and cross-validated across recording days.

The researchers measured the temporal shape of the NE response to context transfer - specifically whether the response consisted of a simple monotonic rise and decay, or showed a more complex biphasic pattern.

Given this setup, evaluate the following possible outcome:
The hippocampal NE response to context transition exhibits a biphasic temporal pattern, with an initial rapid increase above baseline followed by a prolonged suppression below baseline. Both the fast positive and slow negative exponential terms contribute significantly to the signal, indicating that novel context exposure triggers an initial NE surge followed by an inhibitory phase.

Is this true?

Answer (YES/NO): NO